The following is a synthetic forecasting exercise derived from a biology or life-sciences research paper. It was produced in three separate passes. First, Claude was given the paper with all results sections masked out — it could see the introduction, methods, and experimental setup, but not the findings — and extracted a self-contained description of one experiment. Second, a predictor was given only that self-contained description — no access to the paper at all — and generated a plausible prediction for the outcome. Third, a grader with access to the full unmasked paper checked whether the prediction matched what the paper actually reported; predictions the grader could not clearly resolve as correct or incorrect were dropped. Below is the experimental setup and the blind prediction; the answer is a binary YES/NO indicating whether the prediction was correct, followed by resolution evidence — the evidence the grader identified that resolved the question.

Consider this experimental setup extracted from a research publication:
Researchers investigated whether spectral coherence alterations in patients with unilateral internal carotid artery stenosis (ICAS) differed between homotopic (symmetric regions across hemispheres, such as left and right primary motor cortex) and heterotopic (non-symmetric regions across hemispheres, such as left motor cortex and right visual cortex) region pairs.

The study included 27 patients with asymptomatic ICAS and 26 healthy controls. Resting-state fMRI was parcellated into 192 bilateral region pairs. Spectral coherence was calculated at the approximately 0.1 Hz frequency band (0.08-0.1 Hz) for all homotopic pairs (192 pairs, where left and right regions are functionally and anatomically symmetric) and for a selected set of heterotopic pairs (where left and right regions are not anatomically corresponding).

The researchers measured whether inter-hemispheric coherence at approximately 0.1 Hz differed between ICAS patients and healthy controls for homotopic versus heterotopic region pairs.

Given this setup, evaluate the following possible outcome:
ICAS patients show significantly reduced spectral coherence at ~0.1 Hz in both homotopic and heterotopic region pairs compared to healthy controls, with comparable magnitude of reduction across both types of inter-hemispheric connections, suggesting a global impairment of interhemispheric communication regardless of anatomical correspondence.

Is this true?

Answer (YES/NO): NO